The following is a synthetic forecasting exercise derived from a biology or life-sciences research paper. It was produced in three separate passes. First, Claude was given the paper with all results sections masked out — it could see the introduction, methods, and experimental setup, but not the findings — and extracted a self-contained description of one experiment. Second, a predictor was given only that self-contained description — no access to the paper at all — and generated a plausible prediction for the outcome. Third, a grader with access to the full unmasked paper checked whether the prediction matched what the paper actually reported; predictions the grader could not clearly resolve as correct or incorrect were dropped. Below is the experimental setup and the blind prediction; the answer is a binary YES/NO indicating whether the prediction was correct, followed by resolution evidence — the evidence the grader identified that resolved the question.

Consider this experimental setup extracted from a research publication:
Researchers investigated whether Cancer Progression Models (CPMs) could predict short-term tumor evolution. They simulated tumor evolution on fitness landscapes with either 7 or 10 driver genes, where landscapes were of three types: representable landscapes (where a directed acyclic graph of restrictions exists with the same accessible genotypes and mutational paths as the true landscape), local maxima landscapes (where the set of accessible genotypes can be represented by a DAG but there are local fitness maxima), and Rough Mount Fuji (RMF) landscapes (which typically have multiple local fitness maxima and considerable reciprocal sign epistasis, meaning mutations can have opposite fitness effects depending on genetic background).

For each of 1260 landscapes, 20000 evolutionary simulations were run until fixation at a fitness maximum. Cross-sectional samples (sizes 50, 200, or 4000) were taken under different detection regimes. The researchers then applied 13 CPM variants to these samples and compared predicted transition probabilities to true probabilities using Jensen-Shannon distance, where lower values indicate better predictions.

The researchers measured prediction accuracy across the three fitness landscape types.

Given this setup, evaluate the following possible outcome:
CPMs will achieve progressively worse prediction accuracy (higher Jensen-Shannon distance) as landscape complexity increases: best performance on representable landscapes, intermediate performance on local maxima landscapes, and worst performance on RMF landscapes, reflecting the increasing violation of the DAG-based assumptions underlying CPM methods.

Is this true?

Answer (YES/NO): NO